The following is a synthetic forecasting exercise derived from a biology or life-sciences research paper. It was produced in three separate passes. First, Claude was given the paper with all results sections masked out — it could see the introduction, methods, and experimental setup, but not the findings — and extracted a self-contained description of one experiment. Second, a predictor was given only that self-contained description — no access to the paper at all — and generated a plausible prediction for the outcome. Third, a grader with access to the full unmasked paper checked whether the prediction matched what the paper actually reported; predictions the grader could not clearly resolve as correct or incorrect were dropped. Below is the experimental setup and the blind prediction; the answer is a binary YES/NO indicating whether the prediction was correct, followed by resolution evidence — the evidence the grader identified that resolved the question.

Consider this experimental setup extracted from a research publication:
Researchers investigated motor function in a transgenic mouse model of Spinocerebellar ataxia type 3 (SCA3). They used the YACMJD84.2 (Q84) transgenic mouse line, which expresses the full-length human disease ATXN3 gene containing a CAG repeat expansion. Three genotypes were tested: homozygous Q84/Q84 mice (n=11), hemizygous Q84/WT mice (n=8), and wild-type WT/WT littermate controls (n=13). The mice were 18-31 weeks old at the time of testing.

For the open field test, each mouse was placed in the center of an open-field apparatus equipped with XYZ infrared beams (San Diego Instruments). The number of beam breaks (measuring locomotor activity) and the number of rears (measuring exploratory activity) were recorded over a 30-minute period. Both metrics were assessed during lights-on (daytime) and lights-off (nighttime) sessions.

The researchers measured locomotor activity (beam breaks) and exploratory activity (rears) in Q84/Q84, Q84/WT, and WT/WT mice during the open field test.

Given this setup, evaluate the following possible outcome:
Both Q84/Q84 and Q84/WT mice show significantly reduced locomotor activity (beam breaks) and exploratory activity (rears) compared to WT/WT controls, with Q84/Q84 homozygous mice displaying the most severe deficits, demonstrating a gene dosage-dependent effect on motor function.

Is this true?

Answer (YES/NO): NO